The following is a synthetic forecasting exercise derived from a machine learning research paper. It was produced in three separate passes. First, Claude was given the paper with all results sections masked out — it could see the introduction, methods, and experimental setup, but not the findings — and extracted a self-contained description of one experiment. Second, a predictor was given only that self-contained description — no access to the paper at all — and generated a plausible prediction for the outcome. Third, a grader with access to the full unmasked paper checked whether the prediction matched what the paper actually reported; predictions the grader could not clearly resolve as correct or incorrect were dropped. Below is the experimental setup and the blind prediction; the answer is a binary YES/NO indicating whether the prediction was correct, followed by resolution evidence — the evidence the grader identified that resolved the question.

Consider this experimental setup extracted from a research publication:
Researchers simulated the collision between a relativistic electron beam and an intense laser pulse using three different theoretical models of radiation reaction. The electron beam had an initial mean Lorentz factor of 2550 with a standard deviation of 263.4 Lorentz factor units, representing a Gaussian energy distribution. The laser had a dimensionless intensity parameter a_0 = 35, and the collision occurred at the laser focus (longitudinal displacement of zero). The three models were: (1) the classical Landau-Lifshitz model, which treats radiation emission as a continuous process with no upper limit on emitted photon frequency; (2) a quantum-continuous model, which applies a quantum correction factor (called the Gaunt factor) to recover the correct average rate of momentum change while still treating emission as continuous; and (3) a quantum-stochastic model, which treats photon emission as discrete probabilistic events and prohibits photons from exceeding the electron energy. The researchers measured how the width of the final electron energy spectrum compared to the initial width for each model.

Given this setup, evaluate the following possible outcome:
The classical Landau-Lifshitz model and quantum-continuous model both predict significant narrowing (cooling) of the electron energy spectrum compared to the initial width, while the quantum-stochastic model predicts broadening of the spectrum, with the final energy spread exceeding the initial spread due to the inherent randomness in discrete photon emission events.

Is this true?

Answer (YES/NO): YES